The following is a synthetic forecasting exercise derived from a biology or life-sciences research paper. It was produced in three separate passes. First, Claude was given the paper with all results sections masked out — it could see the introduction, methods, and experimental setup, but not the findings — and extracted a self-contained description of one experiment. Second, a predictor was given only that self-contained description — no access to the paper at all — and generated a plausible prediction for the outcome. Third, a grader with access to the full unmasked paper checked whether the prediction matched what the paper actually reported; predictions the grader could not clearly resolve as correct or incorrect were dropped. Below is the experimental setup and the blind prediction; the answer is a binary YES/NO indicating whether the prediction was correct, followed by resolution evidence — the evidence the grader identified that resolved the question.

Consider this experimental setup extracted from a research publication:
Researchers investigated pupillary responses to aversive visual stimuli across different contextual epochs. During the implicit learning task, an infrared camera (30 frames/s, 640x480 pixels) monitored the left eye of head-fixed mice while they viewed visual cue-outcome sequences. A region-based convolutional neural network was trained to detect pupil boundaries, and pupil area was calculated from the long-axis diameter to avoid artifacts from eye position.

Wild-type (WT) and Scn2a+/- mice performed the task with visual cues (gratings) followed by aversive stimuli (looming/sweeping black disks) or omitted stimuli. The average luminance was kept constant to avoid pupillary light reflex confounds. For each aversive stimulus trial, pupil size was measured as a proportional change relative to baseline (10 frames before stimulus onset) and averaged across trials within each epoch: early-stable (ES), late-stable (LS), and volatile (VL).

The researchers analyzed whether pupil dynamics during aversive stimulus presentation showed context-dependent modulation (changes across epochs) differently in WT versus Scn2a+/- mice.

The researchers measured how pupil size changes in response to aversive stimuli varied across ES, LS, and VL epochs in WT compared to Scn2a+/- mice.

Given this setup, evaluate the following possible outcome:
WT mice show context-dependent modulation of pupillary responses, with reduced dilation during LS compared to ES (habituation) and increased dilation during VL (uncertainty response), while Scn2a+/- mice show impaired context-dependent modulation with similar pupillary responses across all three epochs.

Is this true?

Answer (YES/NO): NO